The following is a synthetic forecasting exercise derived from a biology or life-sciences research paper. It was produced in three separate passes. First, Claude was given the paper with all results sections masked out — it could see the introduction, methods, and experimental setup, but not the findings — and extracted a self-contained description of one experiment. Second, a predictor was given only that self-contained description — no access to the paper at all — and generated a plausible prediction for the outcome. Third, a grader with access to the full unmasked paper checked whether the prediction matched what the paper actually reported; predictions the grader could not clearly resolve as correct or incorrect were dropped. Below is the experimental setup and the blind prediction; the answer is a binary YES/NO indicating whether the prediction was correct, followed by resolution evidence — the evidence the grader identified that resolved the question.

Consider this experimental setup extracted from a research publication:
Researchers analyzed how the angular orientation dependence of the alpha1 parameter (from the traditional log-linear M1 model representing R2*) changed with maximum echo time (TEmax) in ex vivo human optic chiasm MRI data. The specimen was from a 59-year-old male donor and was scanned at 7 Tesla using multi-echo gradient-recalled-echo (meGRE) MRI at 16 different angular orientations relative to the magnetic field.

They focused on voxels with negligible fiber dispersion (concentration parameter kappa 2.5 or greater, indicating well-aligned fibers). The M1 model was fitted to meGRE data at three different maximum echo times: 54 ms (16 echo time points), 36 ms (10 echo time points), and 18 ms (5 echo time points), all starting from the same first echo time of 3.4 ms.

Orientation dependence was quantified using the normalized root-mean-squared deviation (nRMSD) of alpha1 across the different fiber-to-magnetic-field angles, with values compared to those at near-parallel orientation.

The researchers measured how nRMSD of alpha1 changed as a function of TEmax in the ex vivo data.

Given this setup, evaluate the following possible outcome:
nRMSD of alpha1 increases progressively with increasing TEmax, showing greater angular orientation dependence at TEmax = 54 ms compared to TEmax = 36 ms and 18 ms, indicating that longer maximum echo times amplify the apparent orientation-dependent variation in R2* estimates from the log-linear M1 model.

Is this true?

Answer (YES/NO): YES